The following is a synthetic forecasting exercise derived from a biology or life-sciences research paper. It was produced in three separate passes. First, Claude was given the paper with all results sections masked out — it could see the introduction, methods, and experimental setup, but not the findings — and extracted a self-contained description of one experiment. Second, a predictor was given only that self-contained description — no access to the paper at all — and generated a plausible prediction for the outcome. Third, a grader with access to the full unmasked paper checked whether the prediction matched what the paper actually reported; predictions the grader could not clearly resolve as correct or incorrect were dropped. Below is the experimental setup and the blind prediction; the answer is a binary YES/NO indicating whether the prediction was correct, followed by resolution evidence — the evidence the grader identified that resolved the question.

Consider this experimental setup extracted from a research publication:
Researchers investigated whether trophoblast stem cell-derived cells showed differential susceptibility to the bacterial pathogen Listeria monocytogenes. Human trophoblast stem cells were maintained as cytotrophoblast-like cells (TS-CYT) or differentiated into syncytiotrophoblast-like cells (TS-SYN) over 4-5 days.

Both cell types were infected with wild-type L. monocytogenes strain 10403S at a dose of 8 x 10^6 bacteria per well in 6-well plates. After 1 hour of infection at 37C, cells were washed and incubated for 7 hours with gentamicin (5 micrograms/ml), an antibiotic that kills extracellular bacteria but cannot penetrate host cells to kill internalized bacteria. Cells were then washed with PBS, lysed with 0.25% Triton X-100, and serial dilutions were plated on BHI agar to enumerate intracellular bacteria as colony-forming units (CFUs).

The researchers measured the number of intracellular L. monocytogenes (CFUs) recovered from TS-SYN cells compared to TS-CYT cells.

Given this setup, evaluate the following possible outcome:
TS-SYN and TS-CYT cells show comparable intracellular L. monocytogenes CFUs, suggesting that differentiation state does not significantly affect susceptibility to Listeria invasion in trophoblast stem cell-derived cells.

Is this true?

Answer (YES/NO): NO